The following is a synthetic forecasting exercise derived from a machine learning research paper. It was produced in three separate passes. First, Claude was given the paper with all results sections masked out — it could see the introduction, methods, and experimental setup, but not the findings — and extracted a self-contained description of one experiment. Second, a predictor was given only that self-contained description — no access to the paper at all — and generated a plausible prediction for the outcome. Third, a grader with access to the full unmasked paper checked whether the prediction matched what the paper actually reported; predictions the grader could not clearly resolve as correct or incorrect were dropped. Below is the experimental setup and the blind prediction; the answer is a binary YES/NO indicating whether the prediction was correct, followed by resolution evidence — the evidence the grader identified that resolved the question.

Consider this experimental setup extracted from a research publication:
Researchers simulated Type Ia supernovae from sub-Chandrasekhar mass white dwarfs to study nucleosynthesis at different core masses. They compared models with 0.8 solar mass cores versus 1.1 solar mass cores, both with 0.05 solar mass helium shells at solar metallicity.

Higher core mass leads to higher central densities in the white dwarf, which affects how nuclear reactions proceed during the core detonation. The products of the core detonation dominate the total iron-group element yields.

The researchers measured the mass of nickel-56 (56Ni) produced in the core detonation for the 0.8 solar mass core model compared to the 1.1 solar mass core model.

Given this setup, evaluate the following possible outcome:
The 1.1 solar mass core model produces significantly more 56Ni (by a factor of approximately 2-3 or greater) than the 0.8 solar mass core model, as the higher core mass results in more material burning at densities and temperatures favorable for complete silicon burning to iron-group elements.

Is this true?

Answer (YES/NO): YES